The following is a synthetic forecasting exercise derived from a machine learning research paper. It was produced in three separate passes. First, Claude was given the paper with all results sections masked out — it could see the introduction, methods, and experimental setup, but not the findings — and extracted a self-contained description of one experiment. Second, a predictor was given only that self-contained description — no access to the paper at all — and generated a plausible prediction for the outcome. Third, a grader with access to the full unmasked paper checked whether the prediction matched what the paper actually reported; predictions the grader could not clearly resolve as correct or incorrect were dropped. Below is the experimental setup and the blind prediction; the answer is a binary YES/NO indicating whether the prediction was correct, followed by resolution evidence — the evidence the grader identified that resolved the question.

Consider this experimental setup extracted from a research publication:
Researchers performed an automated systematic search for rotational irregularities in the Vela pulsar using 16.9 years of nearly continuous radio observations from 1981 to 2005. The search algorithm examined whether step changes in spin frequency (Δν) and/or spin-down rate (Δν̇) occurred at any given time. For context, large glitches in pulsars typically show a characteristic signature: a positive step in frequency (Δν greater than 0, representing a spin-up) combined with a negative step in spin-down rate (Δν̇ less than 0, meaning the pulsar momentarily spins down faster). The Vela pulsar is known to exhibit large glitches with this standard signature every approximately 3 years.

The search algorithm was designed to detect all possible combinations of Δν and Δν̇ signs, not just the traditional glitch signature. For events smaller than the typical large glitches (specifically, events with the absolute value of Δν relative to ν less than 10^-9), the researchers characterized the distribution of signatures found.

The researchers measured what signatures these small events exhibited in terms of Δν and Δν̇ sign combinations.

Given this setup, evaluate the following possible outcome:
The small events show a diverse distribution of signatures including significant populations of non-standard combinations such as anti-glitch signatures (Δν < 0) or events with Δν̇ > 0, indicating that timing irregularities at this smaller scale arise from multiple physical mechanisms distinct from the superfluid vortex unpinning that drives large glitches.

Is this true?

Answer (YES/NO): YES